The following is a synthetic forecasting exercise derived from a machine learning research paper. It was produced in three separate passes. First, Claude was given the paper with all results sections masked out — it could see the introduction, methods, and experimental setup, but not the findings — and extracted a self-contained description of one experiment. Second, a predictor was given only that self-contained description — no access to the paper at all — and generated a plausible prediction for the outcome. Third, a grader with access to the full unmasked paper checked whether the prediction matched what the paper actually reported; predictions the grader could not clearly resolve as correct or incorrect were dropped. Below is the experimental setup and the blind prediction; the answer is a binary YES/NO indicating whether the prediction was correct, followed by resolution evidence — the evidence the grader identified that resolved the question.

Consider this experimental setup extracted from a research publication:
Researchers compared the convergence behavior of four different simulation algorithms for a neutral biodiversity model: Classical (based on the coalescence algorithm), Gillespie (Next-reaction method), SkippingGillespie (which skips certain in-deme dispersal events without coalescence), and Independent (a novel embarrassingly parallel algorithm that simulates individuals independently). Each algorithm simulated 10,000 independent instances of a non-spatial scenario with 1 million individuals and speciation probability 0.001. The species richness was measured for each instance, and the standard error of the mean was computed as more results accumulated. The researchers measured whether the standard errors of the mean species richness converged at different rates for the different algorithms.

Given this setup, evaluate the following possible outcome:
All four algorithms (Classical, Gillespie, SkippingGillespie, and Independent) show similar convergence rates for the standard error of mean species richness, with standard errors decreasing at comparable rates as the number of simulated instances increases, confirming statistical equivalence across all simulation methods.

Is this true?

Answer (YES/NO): YES